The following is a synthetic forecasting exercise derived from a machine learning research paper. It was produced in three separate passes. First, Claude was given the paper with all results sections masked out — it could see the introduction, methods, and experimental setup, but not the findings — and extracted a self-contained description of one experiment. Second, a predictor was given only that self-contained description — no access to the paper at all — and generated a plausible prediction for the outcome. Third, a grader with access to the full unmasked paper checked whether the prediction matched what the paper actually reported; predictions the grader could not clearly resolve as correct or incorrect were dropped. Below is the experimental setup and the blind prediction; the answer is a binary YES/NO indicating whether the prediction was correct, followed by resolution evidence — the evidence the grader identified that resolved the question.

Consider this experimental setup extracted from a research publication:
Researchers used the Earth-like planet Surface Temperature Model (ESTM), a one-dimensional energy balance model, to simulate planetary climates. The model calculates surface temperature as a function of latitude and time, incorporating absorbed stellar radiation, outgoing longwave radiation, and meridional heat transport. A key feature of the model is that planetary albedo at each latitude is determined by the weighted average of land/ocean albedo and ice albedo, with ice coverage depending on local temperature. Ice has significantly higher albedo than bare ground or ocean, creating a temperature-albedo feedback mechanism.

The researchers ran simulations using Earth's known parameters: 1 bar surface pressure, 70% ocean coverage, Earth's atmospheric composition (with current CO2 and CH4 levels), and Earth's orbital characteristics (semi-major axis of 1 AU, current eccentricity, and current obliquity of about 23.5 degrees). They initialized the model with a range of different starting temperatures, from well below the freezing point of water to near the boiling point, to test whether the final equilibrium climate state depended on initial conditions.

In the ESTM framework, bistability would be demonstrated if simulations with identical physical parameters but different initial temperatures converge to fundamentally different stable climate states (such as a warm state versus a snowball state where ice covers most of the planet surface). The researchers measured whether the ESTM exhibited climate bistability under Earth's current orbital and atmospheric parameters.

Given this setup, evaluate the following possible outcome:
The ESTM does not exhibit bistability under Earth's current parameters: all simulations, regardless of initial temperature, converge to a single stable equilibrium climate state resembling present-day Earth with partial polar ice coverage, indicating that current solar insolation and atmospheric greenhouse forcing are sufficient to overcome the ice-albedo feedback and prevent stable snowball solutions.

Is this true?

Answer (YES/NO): NO